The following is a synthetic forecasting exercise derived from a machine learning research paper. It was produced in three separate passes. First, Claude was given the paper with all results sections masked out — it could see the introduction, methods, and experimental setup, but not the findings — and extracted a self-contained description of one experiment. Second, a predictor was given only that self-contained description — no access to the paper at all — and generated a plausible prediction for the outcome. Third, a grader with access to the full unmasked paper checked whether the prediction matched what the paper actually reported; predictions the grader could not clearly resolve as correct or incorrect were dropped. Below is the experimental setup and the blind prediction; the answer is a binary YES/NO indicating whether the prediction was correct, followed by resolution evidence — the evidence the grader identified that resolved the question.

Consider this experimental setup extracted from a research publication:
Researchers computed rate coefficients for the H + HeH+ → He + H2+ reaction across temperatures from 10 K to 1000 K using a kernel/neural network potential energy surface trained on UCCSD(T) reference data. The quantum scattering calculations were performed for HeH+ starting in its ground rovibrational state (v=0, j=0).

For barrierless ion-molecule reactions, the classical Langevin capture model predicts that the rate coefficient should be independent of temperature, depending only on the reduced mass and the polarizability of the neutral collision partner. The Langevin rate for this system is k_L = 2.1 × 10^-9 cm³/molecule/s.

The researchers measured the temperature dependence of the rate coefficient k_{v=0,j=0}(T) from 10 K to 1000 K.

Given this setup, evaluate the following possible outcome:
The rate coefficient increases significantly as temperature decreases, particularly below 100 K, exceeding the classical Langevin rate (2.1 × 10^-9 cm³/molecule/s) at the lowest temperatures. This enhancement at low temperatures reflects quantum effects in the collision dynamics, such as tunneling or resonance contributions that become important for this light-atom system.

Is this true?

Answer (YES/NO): NO